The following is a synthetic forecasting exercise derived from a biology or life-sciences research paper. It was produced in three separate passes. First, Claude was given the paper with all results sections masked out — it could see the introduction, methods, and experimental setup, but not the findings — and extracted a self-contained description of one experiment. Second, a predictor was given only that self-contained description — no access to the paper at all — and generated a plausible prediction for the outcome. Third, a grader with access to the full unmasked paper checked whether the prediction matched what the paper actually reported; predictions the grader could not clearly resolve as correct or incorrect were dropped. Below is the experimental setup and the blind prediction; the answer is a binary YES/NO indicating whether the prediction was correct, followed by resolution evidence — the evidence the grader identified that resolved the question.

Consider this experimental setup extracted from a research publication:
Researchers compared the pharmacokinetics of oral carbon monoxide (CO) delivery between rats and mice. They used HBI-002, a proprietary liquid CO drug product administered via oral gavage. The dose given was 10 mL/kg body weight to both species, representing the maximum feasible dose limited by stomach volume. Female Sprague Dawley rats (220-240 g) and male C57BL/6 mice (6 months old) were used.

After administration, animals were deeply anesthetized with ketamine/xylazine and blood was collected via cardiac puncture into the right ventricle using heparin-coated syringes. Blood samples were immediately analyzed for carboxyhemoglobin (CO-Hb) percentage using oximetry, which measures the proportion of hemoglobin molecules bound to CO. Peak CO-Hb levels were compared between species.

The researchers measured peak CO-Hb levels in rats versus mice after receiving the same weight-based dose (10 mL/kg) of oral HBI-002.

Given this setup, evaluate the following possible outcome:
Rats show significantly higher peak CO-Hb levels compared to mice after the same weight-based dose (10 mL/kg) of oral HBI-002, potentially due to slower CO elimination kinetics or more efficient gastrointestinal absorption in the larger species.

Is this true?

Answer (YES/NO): YES